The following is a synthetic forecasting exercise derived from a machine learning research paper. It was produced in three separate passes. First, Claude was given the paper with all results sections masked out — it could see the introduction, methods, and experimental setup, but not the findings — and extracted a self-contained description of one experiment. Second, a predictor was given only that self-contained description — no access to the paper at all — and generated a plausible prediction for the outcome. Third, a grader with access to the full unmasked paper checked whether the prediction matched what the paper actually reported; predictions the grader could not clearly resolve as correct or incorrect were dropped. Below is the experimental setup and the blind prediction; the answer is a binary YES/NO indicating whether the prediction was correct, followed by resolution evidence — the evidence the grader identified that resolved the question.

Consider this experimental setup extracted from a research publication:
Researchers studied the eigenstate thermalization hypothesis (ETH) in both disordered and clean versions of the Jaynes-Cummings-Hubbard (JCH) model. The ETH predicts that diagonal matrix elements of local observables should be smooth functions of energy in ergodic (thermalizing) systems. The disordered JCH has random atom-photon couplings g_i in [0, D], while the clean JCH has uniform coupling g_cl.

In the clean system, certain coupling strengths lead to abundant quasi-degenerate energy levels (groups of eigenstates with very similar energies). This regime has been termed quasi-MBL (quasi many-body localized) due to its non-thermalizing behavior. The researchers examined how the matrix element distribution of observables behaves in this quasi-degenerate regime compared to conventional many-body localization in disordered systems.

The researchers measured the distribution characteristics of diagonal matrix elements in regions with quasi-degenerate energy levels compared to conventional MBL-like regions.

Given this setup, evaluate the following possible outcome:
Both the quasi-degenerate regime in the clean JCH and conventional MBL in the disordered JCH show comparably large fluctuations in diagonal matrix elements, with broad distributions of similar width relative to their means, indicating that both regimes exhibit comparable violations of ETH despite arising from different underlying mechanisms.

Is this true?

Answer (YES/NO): NO